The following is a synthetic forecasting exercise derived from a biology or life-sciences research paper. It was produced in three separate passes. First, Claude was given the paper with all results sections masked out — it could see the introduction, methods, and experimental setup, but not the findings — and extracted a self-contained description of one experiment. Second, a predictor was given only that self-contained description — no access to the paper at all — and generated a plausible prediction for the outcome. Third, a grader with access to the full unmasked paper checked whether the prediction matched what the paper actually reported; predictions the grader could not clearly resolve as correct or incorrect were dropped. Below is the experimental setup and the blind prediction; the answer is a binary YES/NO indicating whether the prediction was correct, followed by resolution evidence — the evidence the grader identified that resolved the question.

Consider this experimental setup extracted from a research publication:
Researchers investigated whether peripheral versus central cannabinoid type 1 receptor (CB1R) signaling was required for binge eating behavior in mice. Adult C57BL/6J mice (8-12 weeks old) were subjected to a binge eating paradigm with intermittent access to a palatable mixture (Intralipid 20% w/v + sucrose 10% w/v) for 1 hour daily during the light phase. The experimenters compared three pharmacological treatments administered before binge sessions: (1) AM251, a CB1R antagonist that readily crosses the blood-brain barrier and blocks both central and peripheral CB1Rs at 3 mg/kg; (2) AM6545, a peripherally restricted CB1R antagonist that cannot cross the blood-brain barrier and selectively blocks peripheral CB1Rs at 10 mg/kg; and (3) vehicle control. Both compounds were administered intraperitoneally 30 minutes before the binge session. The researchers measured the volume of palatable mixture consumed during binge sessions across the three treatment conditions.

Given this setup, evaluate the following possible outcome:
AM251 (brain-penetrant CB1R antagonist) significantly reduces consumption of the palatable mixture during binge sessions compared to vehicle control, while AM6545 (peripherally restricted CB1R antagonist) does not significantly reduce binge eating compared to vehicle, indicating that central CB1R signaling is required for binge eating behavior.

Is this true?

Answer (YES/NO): NO